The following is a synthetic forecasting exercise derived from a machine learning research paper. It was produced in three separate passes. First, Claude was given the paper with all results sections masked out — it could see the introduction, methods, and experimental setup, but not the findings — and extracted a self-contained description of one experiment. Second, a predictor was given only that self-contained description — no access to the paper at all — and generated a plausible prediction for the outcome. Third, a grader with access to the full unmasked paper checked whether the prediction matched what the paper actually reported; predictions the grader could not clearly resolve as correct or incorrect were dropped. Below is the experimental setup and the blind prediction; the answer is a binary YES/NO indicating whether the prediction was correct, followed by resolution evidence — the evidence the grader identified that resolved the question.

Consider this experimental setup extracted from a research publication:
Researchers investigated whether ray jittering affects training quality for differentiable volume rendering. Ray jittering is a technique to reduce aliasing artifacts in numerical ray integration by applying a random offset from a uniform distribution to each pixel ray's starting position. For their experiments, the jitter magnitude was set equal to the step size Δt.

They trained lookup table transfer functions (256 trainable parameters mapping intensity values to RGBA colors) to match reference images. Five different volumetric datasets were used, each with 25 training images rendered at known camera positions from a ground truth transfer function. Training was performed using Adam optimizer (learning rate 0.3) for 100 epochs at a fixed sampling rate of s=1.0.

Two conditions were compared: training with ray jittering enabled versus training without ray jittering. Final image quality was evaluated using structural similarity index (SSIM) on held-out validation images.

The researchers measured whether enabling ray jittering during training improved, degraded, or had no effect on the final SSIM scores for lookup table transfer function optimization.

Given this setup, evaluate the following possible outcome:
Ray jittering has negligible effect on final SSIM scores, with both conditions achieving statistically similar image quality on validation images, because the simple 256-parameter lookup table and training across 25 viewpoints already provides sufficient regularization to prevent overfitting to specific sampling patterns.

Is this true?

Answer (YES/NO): YES